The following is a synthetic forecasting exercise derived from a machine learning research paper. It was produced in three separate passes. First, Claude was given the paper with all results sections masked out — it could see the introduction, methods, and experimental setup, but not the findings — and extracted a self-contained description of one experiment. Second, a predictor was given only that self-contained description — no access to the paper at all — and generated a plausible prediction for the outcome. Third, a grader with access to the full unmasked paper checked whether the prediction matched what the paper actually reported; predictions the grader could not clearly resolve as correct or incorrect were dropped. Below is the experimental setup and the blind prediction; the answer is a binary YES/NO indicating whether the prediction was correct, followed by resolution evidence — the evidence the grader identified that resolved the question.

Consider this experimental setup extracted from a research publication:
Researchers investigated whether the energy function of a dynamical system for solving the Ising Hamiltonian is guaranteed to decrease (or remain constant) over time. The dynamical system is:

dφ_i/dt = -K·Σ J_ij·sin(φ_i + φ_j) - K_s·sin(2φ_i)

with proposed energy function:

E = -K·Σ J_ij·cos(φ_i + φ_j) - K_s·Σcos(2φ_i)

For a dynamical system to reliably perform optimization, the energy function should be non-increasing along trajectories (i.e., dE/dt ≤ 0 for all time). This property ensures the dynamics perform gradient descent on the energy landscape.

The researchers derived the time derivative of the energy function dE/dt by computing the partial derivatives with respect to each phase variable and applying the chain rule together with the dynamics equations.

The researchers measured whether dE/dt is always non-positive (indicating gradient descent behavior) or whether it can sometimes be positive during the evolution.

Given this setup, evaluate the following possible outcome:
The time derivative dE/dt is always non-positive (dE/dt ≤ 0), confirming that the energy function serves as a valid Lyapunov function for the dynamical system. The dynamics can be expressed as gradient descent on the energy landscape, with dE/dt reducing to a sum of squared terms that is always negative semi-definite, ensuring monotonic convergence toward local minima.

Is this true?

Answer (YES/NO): YES